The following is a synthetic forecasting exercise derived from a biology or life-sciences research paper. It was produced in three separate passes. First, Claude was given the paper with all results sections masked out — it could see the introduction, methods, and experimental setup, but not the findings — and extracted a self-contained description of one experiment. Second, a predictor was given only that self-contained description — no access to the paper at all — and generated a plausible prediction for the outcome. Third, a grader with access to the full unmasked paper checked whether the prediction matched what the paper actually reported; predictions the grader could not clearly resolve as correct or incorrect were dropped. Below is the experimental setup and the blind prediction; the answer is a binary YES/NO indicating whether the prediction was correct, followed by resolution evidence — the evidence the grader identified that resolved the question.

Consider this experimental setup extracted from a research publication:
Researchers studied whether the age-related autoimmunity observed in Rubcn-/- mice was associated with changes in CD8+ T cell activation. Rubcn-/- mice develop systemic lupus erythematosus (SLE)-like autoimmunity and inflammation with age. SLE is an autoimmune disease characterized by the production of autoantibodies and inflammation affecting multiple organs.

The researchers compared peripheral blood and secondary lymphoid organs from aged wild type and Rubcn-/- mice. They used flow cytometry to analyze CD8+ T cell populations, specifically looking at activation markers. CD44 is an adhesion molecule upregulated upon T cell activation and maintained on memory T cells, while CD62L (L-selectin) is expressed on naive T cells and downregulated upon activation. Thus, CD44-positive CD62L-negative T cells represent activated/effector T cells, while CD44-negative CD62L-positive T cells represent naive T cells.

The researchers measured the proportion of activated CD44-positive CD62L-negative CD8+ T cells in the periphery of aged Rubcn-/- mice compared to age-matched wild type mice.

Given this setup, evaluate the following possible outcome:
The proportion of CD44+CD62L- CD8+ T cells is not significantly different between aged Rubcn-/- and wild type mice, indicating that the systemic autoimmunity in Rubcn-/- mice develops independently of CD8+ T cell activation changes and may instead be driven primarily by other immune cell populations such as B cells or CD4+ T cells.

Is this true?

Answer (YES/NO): NO